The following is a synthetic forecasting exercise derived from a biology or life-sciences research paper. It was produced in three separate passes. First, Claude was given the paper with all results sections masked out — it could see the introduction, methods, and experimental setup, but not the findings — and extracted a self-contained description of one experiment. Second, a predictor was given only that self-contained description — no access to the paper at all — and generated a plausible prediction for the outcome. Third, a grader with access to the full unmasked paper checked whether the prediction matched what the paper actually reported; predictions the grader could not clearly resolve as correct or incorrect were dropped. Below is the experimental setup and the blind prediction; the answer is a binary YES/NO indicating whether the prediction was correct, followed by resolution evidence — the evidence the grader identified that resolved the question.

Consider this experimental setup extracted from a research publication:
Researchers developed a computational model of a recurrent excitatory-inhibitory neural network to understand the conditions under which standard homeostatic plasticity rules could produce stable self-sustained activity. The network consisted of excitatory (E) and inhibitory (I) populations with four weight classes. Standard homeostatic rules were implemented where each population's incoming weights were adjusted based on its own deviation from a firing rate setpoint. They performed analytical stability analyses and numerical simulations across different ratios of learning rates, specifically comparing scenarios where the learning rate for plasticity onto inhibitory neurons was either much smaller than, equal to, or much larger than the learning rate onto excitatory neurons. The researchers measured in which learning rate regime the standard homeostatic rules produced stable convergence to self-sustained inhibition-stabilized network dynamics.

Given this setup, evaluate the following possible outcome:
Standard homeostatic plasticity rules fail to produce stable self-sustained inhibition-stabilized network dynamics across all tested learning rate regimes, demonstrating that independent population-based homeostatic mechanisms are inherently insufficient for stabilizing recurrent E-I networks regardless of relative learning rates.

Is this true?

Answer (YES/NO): NO